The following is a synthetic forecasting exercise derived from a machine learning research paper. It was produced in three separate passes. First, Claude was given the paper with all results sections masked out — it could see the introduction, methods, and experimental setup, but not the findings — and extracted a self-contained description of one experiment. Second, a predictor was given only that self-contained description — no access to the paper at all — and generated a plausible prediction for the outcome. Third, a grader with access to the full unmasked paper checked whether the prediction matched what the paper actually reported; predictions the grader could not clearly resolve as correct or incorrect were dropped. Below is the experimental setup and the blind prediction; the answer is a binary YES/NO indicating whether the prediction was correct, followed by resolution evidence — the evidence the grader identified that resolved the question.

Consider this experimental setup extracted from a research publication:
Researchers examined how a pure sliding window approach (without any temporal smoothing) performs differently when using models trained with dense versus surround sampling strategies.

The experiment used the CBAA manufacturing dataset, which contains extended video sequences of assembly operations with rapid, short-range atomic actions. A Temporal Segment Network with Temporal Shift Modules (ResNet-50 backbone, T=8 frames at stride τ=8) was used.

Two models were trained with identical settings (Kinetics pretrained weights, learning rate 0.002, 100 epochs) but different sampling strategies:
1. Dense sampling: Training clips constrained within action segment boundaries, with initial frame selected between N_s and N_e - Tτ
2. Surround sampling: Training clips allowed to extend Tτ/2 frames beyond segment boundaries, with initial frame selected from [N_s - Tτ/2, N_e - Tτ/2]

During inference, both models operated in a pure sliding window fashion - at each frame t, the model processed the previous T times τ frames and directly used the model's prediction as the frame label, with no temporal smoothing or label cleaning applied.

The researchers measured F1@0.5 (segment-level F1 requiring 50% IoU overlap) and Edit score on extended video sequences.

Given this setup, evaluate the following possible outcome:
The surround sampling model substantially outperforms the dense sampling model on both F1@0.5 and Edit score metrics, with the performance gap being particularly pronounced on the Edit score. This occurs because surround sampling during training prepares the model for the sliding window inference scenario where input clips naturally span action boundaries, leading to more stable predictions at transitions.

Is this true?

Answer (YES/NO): NO